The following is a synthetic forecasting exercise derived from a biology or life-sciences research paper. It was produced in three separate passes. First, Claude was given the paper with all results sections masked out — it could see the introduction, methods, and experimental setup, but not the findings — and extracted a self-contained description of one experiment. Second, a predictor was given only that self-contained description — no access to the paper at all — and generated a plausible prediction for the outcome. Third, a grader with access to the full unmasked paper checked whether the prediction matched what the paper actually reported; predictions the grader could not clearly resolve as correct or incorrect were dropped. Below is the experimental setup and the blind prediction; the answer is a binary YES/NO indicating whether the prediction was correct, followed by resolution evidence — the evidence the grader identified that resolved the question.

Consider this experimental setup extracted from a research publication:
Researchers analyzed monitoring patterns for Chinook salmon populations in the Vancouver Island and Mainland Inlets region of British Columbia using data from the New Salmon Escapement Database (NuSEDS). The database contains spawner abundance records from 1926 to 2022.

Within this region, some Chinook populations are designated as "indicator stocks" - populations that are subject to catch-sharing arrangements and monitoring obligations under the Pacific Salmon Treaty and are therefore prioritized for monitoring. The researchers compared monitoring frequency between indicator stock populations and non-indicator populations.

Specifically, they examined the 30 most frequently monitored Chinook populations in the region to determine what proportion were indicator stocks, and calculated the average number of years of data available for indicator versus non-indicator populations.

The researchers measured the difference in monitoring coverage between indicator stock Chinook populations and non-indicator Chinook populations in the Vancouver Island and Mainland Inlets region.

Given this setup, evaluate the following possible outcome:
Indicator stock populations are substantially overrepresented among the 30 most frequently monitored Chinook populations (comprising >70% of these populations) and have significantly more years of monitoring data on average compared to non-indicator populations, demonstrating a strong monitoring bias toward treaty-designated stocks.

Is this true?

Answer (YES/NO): NO